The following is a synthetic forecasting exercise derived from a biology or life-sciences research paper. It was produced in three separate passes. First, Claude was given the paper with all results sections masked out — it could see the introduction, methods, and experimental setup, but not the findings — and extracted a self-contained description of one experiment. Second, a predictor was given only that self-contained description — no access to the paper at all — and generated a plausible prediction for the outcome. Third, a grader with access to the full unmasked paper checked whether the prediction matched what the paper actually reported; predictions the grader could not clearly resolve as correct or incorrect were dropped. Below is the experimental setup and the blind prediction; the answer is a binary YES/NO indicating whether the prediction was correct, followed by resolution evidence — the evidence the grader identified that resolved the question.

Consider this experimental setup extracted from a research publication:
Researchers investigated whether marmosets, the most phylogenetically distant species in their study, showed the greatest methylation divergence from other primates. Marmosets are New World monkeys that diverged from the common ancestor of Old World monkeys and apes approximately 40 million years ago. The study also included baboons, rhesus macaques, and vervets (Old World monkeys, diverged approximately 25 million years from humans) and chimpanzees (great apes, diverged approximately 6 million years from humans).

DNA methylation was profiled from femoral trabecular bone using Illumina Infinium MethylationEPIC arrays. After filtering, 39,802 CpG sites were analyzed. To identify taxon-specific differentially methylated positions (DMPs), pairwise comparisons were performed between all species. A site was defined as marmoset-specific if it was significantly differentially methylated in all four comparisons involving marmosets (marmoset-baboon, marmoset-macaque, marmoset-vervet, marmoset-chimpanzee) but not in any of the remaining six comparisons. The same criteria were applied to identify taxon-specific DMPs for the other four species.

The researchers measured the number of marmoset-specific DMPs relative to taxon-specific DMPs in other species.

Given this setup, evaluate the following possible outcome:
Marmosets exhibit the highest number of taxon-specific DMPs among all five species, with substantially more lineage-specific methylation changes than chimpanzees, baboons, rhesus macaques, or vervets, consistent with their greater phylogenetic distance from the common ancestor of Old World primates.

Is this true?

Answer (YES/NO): YES